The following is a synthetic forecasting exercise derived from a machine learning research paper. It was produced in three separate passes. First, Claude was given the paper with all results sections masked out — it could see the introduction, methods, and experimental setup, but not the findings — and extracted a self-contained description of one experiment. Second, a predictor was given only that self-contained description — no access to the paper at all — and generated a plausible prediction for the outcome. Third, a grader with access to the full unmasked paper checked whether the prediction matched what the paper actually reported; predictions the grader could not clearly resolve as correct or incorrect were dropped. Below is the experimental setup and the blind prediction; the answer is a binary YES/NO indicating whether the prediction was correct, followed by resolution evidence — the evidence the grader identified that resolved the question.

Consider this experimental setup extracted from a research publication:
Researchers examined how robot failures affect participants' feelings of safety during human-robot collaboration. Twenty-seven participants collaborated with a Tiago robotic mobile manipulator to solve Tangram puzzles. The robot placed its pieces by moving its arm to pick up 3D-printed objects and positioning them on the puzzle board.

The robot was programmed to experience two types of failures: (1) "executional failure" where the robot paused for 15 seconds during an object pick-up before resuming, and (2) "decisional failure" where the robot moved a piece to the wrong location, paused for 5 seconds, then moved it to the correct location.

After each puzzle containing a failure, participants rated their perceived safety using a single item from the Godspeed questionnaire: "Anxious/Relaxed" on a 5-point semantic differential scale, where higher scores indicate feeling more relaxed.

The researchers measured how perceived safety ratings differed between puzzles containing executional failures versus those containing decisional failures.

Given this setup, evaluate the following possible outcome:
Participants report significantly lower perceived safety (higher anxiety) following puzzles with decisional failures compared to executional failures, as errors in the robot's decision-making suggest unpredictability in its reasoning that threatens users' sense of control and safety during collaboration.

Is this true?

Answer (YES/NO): NO